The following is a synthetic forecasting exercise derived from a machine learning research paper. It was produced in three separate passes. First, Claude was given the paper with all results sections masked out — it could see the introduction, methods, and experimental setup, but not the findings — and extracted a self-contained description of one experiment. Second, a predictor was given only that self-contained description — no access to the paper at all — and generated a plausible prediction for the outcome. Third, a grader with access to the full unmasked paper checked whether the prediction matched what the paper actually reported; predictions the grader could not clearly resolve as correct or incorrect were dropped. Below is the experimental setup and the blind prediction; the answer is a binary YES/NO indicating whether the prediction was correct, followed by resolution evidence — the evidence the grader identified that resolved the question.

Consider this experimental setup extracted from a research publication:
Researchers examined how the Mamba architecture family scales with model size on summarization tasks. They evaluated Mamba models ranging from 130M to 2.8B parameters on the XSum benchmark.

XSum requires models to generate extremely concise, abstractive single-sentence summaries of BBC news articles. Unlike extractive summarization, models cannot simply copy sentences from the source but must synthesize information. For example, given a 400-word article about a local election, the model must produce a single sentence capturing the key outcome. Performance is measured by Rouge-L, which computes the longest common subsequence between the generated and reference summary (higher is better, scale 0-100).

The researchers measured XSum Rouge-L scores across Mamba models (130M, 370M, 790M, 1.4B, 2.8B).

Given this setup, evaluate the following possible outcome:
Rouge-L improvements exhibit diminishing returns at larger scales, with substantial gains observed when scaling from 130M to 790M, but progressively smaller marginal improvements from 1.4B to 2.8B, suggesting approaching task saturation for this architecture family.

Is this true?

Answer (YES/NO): NO